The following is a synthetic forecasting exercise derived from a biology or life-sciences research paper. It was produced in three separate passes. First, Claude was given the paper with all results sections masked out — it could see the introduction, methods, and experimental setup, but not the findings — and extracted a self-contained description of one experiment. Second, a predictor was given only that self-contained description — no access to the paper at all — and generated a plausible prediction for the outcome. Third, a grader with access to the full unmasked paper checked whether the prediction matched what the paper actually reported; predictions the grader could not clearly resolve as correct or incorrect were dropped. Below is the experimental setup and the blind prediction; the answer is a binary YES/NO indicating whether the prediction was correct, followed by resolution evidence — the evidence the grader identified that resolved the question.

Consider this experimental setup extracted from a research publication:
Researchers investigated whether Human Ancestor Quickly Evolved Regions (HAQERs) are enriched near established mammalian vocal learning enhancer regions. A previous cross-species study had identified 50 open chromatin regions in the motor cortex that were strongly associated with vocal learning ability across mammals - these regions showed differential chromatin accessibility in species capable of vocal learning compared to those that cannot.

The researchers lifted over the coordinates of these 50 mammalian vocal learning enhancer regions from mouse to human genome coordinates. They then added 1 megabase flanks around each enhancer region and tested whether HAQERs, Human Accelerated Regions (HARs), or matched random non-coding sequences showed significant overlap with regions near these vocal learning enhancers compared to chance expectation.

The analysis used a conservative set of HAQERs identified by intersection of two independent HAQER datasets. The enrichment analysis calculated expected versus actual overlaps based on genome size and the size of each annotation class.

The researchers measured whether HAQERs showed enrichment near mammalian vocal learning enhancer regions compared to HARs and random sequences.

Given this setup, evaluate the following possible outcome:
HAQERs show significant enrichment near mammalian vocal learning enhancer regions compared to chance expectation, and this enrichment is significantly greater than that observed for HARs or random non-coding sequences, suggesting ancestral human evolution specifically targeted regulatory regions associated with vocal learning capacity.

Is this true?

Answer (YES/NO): NO